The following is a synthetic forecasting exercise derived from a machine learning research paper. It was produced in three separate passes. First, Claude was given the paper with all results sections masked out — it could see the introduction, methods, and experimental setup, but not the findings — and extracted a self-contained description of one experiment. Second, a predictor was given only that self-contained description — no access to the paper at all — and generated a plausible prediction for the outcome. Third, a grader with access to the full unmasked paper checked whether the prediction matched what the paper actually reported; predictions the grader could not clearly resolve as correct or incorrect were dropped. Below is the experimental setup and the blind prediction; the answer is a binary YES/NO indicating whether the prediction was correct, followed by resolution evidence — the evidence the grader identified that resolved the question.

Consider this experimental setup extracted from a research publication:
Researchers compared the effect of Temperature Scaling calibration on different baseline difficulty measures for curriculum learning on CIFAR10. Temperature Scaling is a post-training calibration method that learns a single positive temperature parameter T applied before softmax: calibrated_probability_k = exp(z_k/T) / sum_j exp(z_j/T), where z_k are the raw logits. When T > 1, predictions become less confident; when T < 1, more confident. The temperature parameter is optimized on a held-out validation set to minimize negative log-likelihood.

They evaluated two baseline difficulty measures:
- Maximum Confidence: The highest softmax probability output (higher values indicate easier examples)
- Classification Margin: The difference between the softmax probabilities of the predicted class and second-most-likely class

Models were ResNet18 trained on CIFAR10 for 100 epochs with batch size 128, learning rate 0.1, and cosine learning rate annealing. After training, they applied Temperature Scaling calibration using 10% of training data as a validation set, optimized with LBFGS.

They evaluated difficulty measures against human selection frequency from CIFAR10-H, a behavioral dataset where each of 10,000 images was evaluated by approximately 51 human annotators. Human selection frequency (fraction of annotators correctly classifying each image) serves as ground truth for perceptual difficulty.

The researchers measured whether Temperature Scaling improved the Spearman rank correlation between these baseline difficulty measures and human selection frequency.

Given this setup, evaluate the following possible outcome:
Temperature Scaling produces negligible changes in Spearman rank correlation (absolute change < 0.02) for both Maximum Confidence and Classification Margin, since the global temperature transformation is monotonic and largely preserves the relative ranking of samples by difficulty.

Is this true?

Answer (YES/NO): YES